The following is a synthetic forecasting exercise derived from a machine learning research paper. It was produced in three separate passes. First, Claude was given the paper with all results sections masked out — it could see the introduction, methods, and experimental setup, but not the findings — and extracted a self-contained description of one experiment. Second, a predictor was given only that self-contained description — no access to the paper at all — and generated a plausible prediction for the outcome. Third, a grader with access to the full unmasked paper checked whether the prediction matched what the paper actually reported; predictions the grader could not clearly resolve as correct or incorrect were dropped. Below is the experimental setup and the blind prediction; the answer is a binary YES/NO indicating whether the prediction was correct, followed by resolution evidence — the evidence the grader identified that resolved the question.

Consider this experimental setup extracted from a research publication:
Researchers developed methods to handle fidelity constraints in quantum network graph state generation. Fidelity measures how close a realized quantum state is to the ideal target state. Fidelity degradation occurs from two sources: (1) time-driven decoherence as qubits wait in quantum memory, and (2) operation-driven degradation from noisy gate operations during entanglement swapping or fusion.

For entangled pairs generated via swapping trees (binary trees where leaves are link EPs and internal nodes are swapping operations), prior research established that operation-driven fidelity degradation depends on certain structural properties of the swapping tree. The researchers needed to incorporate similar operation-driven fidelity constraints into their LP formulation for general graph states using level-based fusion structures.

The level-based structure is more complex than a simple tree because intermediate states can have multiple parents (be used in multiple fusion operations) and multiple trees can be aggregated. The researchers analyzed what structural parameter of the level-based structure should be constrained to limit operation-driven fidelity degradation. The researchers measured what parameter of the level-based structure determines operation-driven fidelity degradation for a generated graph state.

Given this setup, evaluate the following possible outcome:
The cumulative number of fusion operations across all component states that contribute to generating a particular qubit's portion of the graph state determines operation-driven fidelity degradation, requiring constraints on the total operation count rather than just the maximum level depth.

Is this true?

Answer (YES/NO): NO